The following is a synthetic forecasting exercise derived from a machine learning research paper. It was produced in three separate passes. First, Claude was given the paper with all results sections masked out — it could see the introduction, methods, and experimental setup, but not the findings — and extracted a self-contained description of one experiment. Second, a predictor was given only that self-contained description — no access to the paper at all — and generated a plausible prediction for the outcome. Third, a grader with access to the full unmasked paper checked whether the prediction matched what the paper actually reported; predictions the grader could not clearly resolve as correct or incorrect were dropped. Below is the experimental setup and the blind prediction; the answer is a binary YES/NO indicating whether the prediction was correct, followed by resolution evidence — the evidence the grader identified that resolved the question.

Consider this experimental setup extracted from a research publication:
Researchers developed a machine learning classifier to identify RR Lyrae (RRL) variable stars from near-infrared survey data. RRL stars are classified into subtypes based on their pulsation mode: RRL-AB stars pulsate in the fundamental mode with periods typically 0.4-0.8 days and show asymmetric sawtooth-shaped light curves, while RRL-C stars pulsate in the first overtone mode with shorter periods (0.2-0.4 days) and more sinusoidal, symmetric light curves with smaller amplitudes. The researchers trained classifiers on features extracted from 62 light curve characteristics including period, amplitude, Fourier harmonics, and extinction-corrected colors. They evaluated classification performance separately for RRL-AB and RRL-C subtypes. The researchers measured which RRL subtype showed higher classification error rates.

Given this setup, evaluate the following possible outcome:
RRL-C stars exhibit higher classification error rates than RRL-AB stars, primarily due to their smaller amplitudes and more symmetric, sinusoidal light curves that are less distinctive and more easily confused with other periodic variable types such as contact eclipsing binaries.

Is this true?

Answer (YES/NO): YES